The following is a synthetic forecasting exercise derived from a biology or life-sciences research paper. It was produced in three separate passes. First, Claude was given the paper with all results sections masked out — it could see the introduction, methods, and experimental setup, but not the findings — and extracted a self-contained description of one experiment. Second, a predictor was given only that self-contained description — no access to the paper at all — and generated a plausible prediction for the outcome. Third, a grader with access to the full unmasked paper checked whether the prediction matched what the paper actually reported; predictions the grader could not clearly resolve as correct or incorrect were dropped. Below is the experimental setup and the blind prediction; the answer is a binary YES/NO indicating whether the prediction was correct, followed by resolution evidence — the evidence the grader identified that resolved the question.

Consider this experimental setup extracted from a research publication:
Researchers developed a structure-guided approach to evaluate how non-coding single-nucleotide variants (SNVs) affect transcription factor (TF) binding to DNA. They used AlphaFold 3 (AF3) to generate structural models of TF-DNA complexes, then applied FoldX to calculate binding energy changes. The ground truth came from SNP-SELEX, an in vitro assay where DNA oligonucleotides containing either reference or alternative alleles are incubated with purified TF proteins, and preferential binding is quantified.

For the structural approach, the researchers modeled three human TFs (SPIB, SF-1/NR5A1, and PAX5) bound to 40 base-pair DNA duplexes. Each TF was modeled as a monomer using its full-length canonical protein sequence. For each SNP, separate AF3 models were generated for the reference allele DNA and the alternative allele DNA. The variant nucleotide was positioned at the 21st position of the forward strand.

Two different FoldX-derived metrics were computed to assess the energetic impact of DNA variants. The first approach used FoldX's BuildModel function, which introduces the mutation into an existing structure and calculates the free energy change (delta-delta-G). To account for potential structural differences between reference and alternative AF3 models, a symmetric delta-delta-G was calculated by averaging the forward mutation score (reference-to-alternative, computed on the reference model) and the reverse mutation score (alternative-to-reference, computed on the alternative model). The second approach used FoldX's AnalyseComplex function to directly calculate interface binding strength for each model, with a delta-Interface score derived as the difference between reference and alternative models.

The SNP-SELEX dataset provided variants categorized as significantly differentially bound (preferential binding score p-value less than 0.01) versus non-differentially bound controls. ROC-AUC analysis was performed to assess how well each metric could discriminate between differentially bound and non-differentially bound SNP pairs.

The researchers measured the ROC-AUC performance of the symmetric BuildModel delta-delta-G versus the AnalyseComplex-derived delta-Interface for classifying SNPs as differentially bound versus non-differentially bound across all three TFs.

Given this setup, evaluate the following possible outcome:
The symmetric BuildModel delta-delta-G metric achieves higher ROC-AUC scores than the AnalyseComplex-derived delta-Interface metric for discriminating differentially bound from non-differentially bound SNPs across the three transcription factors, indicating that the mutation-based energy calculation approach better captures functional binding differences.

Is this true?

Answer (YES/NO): NO